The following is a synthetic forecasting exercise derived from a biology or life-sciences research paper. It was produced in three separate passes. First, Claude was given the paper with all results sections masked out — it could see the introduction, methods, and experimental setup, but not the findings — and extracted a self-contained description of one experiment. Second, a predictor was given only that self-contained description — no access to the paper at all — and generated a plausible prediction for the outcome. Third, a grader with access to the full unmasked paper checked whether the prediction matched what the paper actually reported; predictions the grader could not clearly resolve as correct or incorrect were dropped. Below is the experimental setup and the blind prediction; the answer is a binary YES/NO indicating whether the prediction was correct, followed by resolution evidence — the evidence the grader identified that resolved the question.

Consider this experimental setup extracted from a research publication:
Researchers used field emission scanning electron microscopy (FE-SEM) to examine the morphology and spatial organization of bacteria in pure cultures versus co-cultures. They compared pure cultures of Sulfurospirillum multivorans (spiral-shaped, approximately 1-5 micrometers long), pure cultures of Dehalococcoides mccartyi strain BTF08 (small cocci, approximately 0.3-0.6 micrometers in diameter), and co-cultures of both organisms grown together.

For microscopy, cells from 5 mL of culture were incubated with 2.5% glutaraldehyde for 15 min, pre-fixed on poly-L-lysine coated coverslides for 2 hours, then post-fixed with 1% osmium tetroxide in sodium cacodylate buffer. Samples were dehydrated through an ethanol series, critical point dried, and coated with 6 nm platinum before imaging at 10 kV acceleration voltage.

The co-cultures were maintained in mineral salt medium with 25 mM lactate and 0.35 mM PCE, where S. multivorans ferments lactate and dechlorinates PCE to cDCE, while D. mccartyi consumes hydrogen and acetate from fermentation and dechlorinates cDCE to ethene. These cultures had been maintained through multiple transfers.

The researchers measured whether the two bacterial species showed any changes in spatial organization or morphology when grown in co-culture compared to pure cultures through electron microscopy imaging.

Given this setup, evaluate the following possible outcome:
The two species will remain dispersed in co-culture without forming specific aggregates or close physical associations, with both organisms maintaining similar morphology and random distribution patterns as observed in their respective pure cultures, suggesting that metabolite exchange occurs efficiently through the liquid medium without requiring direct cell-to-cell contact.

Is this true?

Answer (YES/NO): NO